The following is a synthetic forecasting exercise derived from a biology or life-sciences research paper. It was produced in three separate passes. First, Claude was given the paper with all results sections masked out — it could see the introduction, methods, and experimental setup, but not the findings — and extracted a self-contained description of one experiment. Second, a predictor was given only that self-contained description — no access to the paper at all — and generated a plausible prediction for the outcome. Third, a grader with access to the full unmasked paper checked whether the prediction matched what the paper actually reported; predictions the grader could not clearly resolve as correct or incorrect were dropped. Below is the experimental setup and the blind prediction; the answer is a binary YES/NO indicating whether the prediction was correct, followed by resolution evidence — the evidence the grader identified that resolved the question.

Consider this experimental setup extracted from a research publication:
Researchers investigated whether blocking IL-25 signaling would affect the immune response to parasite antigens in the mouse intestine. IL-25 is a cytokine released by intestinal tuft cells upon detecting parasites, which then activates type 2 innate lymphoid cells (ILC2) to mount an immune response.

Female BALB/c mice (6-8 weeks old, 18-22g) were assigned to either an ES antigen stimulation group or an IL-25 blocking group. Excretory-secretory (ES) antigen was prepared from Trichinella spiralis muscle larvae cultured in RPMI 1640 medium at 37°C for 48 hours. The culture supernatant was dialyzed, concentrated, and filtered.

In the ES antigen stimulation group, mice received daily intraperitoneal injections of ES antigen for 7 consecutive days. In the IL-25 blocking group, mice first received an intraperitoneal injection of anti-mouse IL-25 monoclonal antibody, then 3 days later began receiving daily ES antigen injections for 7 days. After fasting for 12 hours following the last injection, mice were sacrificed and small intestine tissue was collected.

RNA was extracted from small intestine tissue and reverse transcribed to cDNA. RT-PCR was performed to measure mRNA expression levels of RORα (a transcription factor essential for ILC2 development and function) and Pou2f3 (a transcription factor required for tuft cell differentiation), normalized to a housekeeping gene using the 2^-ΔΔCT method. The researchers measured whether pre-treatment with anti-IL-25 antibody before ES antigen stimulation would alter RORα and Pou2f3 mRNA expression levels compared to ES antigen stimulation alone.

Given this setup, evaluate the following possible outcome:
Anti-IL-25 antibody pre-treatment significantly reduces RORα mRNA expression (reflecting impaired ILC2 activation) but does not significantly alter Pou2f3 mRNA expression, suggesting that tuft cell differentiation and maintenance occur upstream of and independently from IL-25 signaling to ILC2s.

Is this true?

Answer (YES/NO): NO